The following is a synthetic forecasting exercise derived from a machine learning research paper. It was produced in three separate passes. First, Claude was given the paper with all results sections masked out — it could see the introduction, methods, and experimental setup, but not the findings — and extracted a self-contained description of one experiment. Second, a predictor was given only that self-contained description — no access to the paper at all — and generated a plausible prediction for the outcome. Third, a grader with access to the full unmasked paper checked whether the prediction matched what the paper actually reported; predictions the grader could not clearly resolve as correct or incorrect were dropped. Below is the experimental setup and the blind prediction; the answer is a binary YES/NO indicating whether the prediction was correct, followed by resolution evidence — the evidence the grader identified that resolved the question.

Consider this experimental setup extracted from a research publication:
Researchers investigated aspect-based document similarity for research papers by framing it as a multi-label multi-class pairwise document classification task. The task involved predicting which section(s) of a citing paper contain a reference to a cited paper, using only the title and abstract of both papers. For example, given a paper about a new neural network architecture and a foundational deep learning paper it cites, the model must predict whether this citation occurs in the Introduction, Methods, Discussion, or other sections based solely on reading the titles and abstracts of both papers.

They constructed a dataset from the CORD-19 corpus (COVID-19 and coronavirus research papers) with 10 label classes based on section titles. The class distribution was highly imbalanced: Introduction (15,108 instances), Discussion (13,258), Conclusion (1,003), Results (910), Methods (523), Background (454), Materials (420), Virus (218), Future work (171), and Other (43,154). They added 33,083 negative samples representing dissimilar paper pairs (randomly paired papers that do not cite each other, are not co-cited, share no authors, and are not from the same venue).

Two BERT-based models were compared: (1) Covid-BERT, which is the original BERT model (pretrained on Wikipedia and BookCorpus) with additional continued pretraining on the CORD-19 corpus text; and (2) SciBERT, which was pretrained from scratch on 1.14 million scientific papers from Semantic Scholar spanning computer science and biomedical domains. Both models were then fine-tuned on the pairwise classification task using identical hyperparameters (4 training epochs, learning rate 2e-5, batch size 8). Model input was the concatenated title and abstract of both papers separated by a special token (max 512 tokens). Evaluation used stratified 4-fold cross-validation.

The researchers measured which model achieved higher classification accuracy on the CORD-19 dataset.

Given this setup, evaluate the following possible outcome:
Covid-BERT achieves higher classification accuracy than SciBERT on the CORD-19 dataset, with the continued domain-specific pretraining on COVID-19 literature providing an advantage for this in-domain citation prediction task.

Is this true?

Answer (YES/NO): NO